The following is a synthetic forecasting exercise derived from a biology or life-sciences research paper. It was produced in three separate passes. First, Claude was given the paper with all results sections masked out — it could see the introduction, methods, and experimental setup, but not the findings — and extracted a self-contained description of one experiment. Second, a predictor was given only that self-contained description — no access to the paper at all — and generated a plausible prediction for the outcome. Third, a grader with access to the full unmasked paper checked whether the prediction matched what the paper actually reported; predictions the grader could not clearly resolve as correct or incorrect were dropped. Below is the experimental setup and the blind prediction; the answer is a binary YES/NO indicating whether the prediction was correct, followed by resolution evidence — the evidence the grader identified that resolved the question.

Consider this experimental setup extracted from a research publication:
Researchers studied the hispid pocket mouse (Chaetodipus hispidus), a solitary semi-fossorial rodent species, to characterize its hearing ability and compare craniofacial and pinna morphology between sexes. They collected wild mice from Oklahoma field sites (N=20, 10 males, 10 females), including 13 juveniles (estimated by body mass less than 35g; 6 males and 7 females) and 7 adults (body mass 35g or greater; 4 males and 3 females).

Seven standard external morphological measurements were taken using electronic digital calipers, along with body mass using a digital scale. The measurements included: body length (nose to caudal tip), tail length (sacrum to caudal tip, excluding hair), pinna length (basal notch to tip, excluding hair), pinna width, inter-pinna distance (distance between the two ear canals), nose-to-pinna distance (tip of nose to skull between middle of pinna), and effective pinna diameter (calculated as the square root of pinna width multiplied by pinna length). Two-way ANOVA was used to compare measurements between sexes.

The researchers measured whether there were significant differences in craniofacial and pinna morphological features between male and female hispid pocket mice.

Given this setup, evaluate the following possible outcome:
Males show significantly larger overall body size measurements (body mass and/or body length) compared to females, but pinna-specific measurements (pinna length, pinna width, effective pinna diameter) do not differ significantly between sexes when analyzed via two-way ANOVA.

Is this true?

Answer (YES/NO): NO